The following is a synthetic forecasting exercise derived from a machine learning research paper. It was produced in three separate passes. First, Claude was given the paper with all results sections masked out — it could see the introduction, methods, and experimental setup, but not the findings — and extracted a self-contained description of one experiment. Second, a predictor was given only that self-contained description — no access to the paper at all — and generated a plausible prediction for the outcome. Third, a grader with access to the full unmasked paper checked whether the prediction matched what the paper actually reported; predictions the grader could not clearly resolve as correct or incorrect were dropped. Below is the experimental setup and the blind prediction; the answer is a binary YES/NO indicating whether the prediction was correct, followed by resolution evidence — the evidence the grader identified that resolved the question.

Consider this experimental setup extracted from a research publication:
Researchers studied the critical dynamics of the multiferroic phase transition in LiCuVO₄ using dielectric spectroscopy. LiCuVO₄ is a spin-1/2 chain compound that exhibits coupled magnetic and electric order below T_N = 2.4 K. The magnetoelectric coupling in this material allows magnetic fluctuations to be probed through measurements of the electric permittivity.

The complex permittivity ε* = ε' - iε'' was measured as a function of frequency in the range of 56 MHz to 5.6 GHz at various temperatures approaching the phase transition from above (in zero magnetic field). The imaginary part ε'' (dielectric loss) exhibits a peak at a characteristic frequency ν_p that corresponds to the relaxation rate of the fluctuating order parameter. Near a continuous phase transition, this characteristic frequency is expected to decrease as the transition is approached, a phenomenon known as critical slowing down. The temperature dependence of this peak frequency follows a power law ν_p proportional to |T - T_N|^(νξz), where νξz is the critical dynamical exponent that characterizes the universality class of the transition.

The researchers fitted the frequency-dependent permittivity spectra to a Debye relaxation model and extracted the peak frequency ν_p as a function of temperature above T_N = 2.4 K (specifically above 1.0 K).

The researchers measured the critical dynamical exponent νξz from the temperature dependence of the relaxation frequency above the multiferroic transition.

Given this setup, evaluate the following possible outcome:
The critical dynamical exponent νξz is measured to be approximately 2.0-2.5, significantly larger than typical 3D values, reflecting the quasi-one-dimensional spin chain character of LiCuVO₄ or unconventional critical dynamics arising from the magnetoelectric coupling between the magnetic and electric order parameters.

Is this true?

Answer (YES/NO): NO